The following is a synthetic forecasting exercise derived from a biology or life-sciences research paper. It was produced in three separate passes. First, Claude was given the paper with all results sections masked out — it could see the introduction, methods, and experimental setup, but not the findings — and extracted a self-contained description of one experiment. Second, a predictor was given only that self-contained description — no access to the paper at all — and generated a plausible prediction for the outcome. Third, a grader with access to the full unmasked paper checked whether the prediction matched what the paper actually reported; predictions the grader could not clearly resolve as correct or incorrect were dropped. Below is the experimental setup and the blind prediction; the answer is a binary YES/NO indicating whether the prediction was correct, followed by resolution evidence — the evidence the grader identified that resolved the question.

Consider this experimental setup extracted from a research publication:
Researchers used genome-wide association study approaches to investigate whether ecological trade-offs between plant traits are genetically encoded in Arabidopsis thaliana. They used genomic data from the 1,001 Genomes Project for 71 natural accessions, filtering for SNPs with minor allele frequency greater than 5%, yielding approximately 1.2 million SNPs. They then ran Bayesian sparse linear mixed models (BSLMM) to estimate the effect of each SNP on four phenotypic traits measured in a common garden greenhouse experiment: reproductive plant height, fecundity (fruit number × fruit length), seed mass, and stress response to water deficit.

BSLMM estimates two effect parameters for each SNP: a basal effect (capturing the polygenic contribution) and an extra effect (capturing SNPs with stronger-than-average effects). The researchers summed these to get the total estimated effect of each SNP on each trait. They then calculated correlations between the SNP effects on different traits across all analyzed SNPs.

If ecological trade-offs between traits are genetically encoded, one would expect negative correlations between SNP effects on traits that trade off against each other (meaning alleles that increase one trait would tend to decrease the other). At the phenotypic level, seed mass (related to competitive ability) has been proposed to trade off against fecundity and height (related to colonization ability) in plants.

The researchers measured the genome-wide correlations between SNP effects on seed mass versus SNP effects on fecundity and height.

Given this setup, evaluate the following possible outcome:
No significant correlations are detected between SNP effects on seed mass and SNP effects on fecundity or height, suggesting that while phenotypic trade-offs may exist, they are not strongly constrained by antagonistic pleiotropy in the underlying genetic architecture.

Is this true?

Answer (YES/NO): NO